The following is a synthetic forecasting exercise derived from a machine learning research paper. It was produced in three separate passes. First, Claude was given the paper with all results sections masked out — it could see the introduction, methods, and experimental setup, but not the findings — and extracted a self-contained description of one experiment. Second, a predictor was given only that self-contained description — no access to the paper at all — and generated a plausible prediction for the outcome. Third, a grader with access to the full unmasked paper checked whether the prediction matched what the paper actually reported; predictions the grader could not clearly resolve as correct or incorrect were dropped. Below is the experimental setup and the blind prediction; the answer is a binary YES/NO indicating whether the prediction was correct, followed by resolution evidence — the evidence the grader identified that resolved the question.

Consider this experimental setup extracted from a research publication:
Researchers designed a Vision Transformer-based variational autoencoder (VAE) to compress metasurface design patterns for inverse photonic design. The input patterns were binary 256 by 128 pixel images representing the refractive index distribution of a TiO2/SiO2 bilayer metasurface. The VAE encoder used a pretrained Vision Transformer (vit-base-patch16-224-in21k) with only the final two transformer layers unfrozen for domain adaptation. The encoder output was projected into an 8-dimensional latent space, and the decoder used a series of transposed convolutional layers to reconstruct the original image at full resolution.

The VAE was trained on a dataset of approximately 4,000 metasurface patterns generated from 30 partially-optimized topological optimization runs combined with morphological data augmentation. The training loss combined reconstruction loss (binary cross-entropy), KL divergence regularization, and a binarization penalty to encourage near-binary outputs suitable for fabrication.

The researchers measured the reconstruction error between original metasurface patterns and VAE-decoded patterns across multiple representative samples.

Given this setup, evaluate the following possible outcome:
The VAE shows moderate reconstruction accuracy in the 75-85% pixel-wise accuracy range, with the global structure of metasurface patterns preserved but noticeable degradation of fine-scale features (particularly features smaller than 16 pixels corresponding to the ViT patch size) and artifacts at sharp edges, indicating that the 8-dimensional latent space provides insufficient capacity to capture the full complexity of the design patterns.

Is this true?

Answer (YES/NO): NO